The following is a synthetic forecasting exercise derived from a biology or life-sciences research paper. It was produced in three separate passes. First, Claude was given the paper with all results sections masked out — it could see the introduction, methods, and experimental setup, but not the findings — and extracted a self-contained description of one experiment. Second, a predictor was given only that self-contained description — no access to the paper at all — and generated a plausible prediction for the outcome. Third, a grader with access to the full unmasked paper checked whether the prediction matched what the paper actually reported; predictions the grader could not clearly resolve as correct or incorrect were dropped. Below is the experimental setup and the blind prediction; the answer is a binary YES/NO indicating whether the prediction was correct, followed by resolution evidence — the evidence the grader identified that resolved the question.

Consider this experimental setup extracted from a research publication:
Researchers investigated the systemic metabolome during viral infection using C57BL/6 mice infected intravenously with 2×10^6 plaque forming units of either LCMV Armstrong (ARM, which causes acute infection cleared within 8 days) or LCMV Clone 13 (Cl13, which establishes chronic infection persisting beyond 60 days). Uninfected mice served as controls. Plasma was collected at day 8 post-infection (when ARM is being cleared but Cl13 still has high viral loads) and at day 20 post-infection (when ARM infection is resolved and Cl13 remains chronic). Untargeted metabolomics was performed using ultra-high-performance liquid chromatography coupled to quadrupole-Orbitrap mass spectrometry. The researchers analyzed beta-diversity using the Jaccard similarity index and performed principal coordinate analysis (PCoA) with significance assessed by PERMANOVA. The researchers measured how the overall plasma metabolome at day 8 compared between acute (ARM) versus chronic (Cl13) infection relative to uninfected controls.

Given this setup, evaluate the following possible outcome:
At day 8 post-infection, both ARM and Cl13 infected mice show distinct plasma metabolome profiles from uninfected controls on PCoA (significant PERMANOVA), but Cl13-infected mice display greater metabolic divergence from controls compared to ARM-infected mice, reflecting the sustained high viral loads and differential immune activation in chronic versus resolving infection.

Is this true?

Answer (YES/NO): NO